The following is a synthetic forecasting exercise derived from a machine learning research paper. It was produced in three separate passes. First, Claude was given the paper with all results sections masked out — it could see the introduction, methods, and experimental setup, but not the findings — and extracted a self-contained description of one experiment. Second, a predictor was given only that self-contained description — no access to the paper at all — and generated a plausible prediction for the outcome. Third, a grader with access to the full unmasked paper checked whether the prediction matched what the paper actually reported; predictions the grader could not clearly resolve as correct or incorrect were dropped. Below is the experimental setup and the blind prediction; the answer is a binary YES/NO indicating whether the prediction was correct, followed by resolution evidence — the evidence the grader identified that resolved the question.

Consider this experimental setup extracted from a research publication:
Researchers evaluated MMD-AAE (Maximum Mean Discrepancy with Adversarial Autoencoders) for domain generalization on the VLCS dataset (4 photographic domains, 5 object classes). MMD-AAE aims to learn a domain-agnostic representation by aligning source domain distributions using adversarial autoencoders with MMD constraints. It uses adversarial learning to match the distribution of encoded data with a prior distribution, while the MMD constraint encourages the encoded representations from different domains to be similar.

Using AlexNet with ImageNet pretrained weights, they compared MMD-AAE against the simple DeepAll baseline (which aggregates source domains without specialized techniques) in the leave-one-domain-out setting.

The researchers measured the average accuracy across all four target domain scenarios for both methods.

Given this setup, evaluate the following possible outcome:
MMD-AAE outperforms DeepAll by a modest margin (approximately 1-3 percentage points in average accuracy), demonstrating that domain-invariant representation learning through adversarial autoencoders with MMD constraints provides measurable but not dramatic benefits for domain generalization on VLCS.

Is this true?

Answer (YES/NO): NO